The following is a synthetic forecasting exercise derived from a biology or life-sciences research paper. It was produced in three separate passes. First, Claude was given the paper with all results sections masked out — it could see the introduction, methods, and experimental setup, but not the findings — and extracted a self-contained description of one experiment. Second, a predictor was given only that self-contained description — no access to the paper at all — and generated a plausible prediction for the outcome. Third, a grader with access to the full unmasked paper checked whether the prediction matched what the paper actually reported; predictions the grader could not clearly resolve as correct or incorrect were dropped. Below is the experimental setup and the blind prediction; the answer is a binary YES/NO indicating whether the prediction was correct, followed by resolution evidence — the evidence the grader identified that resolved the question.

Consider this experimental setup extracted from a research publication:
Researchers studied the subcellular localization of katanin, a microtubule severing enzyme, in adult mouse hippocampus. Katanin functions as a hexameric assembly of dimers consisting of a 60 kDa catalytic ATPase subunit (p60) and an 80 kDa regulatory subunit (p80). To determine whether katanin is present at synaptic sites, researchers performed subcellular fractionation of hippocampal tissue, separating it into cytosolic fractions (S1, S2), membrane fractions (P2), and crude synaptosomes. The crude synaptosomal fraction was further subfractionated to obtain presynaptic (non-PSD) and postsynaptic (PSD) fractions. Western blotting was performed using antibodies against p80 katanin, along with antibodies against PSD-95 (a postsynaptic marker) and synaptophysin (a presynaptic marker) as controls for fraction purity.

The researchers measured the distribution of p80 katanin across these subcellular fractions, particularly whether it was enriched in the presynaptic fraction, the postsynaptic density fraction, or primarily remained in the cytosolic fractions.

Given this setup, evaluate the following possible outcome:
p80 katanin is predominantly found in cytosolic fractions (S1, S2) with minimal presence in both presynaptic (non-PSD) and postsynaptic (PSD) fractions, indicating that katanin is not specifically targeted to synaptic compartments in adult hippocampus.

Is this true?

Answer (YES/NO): NO